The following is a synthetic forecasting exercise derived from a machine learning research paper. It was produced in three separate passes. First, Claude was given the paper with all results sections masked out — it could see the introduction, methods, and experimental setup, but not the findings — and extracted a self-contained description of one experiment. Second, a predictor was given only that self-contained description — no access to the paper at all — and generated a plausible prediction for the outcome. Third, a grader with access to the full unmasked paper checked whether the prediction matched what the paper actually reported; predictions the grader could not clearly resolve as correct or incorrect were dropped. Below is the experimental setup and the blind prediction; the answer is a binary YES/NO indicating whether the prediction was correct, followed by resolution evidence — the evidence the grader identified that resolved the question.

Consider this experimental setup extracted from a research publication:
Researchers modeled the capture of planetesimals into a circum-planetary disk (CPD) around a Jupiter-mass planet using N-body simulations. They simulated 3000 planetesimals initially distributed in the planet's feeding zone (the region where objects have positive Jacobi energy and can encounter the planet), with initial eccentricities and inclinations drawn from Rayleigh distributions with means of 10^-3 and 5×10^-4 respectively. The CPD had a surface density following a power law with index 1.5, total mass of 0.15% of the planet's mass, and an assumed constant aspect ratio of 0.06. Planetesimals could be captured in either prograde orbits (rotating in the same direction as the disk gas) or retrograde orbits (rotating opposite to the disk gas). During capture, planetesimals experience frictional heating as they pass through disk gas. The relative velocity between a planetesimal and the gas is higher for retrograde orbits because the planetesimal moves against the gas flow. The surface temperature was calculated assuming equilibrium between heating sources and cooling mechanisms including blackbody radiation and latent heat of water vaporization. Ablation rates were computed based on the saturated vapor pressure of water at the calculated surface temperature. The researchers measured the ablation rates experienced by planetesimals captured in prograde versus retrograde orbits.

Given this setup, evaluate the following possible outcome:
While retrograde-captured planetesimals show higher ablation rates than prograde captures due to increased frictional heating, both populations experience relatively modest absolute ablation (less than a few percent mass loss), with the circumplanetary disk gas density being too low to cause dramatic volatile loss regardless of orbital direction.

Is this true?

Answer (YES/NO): NO